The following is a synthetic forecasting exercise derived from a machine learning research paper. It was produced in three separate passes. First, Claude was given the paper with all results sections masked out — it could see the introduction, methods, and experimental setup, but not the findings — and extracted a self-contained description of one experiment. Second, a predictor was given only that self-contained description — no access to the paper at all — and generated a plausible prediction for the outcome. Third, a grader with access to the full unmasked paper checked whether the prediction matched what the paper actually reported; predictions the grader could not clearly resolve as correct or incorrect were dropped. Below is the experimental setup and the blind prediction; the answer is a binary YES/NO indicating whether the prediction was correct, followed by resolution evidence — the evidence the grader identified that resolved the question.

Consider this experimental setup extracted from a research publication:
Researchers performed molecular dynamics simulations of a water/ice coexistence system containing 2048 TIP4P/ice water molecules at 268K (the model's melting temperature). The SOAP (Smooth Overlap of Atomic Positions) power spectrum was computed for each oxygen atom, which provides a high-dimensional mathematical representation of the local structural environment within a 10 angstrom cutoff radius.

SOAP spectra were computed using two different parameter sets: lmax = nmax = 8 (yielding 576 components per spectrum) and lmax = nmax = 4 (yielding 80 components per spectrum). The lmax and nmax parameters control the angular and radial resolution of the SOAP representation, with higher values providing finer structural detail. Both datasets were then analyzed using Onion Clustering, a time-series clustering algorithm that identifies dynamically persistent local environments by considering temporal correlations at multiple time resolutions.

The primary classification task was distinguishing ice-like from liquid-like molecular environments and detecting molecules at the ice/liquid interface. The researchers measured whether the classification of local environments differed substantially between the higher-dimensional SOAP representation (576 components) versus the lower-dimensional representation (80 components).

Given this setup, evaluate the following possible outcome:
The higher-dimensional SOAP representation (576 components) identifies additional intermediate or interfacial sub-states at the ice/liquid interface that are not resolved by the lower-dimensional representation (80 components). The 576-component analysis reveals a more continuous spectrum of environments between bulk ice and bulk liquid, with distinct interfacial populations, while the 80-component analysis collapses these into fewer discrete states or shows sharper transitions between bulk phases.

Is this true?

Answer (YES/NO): NO